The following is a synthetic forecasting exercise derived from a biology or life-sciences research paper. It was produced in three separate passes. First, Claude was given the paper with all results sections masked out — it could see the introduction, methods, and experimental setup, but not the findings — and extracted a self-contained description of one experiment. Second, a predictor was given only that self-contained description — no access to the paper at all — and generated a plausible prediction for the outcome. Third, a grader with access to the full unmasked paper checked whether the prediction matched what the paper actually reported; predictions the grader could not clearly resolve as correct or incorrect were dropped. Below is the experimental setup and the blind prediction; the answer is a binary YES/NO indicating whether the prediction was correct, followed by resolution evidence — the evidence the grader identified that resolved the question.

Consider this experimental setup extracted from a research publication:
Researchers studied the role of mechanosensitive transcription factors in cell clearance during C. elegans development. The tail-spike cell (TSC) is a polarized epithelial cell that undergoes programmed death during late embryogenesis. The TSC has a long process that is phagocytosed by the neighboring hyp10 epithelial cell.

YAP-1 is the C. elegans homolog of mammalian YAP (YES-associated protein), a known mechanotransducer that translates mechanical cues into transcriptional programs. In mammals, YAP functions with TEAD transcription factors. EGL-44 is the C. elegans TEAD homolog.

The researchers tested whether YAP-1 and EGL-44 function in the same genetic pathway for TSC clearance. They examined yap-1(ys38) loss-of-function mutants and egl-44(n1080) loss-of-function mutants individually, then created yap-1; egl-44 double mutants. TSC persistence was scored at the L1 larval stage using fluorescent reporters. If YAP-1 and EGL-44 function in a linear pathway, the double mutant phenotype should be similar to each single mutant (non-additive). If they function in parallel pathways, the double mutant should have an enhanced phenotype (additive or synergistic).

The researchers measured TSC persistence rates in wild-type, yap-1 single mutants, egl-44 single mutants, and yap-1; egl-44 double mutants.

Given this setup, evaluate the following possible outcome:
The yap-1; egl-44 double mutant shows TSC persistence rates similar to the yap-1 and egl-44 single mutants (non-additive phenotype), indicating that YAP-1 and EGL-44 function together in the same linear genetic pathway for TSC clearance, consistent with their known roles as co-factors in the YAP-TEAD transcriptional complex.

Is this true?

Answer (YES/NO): YES